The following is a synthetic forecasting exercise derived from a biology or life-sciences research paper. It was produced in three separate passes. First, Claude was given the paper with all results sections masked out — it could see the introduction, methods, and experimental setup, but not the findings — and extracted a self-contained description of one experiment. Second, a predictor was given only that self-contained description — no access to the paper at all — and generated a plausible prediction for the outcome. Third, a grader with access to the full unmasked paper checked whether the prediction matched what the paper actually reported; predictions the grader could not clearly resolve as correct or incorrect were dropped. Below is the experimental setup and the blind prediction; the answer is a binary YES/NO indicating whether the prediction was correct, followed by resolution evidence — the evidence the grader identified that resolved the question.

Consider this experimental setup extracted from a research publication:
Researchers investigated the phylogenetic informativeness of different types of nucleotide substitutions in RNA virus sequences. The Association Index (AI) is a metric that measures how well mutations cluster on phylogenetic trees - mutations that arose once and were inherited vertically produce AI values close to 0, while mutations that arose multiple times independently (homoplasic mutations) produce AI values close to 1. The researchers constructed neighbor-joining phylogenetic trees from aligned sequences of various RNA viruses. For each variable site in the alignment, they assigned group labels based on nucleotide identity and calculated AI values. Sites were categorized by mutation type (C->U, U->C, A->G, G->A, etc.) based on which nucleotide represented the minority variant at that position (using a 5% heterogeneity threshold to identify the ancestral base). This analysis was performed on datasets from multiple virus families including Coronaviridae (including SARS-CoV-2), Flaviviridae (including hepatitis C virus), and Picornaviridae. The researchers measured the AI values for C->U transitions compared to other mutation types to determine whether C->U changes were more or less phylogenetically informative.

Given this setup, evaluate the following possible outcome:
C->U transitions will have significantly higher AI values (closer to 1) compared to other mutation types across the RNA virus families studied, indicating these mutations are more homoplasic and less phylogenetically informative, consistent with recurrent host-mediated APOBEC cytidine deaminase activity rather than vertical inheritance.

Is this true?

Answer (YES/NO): YES